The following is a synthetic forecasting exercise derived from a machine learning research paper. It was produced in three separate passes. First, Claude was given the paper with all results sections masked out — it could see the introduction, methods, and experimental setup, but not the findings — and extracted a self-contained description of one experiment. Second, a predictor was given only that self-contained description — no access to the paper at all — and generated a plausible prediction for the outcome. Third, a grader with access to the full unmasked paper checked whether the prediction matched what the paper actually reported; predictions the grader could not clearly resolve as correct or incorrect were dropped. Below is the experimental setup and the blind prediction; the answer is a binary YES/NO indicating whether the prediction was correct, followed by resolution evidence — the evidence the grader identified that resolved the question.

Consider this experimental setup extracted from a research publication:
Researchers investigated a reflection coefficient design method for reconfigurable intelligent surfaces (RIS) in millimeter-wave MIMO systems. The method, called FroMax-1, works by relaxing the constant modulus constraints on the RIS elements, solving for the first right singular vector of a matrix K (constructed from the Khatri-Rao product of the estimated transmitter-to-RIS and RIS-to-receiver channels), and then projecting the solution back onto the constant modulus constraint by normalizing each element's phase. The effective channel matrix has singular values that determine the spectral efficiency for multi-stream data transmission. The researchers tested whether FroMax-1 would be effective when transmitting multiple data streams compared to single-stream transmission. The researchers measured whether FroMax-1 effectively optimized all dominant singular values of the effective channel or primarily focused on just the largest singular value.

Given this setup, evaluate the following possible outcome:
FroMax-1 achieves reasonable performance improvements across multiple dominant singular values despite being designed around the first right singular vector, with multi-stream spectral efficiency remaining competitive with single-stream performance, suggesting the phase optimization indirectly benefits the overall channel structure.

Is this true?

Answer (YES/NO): NO